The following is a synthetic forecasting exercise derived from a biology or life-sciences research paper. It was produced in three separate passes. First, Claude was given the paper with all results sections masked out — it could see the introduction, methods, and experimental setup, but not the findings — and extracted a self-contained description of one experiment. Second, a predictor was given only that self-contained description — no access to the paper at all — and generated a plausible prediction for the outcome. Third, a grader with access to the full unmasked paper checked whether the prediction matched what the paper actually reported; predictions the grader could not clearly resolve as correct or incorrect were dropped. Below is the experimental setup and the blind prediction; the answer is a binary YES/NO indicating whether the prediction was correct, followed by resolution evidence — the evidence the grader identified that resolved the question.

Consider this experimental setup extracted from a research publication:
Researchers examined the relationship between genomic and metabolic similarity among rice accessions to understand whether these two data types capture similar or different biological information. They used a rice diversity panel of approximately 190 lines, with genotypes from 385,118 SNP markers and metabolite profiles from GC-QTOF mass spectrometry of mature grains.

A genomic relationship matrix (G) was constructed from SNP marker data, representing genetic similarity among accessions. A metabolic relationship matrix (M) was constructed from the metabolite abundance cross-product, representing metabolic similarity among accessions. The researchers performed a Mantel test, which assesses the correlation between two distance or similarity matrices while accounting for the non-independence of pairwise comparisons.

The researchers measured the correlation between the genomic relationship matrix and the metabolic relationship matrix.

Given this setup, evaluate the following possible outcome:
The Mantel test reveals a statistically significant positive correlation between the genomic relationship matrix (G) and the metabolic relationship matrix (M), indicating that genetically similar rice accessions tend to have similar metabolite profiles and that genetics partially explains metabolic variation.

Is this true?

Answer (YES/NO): NO